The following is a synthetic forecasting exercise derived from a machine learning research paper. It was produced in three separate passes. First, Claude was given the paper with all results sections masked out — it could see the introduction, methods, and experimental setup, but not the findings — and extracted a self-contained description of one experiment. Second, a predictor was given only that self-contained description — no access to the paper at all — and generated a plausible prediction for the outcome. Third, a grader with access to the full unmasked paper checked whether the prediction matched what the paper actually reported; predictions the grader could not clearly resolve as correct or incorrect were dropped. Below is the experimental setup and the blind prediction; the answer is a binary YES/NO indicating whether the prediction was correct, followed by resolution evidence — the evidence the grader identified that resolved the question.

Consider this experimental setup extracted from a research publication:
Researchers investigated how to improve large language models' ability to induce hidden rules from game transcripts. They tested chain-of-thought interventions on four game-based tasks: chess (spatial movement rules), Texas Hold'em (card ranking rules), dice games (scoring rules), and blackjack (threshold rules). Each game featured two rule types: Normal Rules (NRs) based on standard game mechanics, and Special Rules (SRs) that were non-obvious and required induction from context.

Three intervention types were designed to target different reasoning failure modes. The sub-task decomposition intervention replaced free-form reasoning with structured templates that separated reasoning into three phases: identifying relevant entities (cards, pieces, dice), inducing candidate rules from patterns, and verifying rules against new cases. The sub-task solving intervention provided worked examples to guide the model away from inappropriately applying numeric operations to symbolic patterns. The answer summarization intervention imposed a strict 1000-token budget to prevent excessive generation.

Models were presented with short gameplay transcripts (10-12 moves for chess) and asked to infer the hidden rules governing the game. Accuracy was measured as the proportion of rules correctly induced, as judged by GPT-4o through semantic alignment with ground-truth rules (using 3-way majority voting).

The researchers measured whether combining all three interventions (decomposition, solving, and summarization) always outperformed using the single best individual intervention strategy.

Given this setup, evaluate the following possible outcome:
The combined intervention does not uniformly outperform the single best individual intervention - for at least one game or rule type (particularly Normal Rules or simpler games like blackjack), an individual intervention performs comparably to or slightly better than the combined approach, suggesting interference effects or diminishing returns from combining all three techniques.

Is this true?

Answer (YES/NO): YES